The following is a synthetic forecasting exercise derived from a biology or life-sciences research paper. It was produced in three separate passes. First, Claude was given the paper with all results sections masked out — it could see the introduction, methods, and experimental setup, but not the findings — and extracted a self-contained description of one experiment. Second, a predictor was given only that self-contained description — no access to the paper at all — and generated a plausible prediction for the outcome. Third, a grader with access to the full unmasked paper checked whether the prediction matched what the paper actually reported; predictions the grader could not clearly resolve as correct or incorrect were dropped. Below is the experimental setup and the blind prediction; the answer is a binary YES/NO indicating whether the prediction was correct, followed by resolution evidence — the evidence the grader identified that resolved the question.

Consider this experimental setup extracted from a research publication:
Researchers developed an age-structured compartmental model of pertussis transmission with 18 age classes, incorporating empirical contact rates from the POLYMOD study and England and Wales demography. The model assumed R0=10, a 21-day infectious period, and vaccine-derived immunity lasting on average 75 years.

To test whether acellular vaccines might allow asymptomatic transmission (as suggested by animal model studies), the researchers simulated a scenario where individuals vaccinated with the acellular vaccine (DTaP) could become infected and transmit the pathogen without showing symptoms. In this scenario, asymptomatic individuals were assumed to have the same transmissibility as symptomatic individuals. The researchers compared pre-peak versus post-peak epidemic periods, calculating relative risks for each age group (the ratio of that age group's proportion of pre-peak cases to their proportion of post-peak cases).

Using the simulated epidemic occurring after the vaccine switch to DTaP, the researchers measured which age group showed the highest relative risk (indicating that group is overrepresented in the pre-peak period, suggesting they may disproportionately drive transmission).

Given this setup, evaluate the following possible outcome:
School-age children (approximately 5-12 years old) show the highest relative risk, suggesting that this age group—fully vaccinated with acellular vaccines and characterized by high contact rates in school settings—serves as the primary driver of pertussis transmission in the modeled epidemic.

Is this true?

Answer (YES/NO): NO